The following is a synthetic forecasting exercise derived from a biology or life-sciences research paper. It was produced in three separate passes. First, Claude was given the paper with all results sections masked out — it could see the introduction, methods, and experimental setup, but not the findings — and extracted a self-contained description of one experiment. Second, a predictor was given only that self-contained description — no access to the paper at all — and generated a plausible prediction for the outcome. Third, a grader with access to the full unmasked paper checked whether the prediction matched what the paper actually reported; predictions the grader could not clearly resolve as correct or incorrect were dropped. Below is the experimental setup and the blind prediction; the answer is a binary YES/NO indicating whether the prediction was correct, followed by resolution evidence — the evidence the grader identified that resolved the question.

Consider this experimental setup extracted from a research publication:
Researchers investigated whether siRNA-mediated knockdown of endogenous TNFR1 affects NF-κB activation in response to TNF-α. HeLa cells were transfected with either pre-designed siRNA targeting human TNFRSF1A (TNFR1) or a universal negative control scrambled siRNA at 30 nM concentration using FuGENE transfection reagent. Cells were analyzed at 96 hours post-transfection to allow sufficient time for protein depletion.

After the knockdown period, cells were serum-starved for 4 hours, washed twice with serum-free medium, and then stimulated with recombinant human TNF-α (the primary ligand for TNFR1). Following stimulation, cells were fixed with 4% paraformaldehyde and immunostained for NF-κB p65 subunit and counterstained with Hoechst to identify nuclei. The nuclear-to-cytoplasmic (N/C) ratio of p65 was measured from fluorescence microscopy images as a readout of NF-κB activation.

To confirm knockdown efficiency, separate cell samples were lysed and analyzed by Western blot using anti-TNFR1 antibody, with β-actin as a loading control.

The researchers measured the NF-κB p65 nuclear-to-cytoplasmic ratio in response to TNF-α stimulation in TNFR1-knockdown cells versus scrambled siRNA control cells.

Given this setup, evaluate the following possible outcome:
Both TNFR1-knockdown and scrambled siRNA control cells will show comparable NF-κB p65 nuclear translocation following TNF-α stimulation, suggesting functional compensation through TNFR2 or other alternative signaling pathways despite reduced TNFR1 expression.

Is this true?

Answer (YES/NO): NO